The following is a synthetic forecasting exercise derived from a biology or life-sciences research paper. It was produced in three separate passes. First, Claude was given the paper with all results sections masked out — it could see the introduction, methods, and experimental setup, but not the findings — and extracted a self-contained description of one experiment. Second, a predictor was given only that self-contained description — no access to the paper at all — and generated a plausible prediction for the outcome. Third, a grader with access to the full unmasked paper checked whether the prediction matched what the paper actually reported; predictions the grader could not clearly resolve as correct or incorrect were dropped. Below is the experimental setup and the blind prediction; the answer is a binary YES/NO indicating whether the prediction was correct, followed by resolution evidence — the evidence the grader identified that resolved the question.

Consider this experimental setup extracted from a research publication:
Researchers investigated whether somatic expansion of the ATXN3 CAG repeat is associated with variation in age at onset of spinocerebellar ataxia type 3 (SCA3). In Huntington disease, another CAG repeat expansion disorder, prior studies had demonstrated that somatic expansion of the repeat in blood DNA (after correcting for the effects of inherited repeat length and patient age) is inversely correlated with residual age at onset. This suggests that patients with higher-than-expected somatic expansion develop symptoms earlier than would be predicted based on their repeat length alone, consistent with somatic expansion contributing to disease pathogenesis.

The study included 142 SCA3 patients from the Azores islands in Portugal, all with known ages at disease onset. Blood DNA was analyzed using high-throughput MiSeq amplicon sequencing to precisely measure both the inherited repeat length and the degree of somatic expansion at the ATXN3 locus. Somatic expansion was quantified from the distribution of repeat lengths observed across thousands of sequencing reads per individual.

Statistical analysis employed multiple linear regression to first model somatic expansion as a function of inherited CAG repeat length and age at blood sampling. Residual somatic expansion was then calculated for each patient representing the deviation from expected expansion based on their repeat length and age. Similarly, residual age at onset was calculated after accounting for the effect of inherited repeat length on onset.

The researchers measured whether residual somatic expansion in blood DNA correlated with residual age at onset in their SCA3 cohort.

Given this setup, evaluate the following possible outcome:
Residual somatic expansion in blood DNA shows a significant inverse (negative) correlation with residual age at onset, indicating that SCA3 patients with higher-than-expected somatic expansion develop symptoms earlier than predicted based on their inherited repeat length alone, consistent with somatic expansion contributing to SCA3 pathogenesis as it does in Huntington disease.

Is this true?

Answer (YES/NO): NO